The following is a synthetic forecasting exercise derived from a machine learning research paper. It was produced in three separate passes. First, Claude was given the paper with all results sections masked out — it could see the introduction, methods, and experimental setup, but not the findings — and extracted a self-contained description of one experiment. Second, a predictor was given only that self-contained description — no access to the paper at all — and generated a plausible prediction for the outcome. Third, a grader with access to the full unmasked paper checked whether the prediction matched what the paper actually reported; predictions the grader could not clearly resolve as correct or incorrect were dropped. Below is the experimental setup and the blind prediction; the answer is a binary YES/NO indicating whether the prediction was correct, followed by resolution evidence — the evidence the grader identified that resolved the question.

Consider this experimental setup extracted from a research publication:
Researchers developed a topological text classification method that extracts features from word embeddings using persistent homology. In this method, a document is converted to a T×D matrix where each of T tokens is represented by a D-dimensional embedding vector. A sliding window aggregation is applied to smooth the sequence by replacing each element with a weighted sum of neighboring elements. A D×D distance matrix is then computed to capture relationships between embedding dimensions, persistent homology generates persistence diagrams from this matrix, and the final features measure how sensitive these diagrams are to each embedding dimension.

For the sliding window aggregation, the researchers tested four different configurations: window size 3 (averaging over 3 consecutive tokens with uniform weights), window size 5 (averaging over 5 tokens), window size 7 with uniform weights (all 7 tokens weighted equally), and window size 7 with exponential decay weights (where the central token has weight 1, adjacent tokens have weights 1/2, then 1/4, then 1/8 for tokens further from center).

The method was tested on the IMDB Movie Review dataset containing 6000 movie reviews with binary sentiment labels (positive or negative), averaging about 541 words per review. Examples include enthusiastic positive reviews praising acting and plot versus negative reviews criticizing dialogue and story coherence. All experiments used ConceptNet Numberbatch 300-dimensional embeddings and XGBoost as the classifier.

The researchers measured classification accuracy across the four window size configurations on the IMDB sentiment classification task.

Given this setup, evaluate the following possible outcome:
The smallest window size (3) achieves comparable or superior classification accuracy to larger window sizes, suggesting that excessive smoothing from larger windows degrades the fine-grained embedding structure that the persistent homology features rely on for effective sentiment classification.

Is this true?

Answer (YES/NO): YES